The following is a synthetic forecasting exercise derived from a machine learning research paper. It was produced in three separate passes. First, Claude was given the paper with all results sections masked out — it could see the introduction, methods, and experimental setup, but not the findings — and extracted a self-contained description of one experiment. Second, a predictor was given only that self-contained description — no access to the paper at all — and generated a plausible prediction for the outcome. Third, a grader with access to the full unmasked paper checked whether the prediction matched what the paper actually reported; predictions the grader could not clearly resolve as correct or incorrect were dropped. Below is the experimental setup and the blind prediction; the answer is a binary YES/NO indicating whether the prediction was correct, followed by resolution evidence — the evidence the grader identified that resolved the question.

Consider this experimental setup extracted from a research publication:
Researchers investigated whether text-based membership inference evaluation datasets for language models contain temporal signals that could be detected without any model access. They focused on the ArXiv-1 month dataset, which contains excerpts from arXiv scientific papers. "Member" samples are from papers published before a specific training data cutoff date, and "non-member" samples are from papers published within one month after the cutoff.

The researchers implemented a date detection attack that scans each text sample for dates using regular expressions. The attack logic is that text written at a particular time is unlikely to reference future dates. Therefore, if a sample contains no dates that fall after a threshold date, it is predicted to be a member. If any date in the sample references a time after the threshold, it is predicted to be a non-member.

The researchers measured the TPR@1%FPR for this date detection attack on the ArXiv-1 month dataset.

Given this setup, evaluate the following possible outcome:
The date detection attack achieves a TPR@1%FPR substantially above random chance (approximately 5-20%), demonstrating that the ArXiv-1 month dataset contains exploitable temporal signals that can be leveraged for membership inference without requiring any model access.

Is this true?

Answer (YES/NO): YES